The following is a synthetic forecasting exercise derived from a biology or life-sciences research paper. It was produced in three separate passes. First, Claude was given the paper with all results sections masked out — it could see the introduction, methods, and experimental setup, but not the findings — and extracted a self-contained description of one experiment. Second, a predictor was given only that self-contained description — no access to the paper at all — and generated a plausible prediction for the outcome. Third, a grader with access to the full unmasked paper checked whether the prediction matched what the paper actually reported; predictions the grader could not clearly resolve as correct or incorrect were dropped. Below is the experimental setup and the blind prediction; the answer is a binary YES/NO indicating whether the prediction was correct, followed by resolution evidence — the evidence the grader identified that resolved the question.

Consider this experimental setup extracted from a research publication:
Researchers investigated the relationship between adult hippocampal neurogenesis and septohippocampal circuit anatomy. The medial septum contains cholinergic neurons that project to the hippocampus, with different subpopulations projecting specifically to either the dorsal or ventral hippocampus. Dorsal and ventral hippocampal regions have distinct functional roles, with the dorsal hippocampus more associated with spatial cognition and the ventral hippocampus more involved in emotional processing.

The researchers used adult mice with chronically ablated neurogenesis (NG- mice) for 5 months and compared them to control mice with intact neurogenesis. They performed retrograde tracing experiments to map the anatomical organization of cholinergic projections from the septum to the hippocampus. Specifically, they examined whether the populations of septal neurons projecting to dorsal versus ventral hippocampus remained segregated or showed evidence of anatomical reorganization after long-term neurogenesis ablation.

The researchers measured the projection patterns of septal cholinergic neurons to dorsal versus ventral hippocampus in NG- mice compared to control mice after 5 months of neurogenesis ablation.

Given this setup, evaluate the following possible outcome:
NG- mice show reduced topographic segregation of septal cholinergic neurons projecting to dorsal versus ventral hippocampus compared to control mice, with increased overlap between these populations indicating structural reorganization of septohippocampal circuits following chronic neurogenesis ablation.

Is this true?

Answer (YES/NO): YES